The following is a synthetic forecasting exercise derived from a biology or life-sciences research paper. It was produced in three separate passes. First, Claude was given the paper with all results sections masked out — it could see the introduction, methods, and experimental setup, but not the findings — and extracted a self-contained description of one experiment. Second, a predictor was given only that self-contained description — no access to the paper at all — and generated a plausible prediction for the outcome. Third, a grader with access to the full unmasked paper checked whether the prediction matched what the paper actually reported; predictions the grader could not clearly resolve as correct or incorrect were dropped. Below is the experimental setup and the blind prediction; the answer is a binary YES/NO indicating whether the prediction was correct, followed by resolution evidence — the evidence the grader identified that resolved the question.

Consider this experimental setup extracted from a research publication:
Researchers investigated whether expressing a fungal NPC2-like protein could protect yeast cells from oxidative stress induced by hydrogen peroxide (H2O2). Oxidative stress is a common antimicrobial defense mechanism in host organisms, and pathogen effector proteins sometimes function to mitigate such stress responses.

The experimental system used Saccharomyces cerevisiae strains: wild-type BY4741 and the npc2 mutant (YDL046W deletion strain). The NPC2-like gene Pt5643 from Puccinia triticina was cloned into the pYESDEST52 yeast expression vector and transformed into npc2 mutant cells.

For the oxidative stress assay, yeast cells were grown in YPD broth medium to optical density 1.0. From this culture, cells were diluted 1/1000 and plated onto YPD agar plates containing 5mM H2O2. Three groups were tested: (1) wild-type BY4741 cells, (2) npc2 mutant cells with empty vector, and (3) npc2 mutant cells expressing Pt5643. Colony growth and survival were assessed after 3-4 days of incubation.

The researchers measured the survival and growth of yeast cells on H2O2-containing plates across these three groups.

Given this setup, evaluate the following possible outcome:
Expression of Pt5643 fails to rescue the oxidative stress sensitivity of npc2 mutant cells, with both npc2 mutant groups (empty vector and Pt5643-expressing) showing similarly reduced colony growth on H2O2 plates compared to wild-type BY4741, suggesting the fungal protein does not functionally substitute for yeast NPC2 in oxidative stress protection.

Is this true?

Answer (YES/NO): NO